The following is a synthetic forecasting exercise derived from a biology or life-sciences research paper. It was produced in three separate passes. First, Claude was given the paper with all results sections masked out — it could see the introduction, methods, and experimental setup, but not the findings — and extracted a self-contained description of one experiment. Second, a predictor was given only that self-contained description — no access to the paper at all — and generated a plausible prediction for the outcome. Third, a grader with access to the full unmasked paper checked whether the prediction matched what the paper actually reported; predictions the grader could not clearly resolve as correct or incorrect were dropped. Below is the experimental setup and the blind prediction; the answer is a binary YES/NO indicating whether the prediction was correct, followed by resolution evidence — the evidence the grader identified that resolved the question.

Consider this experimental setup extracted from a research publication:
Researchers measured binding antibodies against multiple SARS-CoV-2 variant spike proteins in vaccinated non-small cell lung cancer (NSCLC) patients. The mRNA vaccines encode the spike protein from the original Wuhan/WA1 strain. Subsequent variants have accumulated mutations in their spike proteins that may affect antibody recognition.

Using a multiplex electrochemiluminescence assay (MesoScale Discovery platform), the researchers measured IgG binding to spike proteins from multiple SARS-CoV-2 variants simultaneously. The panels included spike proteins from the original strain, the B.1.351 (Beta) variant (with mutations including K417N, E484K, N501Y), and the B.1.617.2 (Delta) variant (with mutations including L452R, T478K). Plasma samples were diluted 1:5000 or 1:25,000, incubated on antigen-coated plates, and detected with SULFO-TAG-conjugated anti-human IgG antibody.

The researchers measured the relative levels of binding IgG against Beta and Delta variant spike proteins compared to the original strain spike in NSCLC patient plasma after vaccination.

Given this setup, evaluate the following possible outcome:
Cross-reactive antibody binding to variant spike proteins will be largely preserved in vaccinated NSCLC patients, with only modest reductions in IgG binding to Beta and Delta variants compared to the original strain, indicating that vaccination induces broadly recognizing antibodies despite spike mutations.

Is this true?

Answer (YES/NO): NO